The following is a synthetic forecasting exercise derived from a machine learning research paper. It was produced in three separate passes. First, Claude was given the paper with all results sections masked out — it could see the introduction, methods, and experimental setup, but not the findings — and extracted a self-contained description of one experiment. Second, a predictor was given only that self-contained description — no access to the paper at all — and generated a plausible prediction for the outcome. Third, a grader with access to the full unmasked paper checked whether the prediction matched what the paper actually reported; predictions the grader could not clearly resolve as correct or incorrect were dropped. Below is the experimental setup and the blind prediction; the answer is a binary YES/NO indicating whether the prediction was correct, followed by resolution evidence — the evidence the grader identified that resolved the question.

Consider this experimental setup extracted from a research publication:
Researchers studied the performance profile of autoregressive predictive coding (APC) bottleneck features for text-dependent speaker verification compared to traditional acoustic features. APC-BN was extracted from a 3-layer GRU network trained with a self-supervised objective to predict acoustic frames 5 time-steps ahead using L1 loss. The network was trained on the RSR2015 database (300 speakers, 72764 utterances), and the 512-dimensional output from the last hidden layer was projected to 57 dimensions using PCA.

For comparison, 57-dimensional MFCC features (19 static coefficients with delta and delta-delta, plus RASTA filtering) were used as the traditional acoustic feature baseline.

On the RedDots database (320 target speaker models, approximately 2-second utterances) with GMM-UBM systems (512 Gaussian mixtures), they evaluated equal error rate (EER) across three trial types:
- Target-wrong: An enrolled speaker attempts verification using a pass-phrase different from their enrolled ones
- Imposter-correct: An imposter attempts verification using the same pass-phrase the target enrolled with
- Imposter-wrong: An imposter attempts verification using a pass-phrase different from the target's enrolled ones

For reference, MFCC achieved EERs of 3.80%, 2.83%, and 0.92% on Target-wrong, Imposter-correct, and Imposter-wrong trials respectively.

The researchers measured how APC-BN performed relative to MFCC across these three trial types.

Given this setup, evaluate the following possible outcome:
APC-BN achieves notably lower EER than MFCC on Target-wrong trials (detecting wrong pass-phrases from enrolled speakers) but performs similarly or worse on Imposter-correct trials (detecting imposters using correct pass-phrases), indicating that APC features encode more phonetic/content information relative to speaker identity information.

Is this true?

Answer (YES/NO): YES